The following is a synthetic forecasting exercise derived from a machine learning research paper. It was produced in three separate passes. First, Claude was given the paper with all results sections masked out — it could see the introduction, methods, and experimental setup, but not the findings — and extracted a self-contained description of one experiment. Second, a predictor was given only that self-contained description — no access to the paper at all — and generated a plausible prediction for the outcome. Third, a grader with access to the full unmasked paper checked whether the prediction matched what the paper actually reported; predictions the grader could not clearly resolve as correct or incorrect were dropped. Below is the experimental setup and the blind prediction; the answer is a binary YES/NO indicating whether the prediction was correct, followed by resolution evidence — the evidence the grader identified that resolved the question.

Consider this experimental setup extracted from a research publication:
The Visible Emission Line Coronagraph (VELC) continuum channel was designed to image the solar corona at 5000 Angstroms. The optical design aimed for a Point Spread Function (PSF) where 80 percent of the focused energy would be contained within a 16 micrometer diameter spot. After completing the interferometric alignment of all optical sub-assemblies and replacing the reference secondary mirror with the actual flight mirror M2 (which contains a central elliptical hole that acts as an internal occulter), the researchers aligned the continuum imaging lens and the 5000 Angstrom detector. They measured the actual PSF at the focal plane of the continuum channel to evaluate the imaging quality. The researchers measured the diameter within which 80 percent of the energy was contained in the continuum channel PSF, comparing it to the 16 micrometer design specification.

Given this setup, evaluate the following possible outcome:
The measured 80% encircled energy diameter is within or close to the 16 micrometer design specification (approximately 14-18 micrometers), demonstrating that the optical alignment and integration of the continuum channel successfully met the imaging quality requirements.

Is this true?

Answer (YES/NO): YES